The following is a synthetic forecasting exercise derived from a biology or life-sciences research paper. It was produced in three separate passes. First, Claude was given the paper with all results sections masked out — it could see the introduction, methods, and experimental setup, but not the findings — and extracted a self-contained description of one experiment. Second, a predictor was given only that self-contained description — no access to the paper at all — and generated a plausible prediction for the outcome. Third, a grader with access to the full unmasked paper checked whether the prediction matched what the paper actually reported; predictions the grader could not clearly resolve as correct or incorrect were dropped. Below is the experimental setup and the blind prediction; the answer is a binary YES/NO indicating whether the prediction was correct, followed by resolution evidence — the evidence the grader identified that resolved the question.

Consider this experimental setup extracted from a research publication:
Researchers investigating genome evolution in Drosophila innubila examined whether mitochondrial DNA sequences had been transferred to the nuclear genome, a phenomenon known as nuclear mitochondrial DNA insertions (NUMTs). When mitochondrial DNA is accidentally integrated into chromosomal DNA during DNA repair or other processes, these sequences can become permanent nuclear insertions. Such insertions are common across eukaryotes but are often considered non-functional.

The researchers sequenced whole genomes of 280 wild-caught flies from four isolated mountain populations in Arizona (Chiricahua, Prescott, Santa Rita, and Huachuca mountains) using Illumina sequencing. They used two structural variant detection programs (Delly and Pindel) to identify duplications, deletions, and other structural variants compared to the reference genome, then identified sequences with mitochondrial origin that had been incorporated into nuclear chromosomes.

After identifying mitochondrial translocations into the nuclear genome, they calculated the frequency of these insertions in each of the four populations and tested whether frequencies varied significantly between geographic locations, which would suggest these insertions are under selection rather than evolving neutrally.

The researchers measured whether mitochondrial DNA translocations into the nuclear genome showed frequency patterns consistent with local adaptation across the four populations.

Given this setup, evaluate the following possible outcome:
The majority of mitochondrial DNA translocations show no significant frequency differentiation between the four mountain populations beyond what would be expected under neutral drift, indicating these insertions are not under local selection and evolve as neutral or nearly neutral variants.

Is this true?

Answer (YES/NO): NO